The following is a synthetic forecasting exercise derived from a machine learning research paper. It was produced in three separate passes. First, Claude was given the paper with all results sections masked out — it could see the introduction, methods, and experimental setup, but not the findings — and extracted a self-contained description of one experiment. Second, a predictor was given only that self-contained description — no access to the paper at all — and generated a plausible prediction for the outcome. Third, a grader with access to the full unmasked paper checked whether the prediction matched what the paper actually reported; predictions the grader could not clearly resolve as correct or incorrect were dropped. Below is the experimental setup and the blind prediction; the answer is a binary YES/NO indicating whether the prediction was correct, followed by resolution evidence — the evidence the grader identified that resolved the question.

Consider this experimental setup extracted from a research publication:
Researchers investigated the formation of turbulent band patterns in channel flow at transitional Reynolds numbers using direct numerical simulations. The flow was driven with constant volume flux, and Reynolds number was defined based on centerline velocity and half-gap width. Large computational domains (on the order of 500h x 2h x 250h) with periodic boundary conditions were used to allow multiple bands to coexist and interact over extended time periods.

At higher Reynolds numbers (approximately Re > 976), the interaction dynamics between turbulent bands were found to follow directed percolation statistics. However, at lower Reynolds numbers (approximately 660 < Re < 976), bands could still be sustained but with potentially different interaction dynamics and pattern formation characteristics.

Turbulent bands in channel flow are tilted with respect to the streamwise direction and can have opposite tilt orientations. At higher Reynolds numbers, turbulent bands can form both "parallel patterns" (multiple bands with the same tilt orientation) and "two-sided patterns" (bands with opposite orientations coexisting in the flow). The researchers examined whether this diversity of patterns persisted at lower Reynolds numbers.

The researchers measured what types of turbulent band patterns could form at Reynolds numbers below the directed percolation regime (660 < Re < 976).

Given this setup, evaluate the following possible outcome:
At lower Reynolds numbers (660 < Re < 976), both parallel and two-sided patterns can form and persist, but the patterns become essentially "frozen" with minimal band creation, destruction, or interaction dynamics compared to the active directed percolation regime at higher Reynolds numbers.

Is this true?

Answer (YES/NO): NO